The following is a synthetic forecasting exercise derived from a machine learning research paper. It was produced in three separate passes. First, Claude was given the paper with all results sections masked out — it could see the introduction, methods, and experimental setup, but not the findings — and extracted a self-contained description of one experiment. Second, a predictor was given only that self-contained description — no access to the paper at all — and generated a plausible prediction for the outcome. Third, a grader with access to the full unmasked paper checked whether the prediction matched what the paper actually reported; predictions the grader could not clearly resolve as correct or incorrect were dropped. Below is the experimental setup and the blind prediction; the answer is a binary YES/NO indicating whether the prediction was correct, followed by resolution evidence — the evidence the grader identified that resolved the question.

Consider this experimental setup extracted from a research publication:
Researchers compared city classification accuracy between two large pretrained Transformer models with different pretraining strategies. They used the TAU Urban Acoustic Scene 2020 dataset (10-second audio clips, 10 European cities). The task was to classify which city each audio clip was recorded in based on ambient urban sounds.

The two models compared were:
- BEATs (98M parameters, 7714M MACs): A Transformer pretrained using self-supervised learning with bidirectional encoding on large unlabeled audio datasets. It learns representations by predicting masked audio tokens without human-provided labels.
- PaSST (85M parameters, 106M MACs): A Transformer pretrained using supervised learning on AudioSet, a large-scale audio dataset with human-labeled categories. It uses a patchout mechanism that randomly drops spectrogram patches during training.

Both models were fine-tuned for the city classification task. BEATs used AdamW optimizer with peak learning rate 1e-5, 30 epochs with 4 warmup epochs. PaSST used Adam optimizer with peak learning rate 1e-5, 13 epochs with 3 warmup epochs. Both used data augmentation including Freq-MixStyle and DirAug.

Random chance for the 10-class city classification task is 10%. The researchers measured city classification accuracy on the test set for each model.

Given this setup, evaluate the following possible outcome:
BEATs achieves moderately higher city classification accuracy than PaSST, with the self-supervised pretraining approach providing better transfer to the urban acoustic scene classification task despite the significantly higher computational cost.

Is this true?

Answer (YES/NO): YES